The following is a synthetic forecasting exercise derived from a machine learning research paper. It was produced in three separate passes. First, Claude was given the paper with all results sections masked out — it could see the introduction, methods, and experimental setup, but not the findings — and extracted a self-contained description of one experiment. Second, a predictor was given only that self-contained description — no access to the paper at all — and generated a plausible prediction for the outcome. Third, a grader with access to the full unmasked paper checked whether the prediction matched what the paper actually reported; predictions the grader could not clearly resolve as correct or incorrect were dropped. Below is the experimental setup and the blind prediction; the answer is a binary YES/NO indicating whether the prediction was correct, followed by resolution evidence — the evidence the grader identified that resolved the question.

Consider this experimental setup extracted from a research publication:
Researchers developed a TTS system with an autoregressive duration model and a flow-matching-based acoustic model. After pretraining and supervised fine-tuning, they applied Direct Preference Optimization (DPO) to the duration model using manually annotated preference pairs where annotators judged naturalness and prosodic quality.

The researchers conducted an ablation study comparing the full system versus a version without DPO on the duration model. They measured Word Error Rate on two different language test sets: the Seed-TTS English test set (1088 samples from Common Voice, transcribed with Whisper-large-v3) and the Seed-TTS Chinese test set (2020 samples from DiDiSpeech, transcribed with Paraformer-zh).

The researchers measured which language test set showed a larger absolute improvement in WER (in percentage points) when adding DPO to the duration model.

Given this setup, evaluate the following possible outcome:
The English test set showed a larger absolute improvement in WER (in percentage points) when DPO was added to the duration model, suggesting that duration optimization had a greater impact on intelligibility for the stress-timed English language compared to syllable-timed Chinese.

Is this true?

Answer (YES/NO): NO